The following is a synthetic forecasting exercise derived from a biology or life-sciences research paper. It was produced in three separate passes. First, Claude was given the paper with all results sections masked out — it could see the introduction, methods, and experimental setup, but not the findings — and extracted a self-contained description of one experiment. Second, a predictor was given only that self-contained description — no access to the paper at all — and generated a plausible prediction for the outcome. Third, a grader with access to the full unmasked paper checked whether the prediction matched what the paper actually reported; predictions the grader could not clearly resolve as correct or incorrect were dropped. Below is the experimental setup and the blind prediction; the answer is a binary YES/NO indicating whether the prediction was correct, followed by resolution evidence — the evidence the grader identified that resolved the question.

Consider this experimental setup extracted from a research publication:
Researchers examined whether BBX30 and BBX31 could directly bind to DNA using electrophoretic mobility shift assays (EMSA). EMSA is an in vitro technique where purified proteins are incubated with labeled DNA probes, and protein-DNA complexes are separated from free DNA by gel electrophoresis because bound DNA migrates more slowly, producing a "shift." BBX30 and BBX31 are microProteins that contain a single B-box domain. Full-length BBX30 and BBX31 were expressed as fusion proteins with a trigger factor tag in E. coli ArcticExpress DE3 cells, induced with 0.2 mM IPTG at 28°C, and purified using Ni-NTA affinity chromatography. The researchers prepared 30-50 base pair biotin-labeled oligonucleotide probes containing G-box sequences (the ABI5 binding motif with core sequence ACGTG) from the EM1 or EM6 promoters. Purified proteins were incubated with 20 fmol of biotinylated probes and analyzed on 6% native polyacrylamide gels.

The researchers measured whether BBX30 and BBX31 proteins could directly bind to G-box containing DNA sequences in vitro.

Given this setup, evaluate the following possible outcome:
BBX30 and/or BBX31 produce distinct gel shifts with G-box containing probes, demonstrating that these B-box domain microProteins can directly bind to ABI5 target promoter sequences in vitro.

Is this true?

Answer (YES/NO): NO